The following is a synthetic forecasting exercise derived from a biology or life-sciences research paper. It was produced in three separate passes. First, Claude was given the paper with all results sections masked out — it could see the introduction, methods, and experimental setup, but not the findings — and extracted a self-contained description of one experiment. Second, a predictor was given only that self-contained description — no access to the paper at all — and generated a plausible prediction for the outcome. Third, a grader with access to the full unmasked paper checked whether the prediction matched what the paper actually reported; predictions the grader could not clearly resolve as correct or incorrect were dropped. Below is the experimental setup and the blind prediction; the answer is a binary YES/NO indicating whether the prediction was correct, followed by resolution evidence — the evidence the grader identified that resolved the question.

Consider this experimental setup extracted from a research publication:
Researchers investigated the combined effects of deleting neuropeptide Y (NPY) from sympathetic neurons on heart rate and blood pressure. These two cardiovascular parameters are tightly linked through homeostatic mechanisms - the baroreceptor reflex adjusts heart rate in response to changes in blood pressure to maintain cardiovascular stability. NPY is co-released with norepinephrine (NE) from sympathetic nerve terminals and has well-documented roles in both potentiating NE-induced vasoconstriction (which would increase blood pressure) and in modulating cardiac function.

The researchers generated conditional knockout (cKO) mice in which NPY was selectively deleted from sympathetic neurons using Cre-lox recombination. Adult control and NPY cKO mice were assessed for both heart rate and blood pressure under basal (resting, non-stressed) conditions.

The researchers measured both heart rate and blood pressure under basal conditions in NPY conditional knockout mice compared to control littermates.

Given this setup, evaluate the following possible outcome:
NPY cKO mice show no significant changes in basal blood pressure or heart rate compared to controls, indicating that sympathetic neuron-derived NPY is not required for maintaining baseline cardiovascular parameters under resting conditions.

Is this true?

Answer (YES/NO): NO